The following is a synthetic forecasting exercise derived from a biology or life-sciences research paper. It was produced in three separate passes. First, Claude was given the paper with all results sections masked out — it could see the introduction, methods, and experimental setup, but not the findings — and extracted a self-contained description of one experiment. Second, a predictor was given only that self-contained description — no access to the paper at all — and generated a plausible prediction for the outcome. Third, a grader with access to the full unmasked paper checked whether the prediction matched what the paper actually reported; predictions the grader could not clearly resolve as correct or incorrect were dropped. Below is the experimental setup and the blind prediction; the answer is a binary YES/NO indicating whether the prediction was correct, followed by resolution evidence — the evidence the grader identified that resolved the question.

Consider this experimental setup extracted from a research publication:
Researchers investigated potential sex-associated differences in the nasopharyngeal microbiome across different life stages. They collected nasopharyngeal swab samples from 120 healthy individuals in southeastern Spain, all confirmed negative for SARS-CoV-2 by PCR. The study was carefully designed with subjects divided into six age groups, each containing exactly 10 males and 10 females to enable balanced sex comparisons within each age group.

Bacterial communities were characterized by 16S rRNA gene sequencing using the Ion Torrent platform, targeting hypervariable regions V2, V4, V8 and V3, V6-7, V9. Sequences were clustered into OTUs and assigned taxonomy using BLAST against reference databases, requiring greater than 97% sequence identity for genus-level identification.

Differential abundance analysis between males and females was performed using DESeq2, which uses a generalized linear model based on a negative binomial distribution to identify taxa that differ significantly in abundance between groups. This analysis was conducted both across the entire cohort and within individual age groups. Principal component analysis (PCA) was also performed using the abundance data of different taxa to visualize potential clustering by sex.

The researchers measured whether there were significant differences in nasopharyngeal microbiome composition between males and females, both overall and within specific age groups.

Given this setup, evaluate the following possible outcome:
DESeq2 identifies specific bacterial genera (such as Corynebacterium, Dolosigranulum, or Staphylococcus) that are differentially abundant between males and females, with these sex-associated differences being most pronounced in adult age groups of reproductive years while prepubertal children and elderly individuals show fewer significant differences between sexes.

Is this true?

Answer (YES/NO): NO